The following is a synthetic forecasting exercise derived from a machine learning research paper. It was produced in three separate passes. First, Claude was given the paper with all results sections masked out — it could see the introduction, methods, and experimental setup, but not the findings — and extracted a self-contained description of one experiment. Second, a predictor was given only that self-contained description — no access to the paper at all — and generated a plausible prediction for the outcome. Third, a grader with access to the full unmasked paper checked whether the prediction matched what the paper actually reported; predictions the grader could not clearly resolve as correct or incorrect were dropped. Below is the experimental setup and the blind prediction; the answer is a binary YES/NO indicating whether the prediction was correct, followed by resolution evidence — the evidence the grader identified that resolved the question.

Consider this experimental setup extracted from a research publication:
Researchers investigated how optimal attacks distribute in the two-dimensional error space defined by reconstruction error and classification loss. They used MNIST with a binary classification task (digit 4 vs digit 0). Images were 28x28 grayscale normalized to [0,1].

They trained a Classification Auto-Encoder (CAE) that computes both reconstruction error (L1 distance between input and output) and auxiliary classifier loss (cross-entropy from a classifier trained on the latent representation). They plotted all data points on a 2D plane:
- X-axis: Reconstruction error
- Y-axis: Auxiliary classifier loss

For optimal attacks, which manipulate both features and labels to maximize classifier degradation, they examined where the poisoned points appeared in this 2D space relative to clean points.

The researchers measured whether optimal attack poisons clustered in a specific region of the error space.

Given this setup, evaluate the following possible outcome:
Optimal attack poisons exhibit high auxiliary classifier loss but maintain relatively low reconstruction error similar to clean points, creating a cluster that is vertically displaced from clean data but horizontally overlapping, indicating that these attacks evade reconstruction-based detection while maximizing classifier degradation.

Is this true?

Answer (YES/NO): NO